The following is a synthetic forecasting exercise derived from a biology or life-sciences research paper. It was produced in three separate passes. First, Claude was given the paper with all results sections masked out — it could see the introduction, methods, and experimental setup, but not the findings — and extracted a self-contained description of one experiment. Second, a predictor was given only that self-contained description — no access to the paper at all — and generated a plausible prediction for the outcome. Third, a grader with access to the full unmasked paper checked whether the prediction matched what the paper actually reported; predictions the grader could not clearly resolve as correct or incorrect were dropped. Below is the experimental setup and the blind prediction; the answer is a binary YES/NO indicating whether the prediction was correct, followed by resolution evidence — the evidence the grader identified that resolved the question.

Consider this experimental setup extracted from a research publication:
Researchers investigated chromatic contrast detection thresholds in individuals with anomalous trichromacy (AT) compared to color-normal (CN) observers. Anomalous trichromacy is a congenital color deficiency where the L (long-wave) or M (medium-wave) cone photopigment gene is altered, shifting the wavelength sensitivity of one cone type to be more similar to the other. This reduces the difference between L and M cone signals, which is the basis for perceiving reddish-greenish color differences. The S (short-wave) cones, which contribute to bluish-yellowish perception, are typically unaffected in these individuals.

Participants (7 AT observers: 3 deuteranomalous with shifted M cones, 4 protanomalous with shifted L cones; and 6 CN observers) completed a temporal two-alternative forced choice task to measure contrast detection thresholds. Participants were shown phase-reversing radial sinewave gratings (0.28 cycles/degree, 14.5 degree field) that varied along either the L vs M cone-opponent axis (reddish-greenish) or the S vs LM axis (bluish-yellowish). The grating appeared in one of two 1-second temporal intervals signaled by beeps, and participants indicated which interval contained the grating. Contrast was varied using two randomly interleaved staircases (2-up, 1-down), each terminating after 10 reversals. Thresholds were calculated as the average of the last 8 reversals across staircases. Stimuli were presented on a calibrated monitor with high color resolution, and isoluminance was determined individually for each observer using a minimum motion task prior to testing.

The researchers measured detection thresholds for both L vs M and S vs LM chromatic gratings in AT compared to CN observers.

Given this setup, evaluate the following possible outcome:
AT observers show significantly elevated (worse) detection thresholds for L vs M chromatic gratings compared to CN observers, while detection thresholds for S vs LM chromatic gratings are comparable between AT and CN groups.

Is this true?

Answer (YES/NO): YES